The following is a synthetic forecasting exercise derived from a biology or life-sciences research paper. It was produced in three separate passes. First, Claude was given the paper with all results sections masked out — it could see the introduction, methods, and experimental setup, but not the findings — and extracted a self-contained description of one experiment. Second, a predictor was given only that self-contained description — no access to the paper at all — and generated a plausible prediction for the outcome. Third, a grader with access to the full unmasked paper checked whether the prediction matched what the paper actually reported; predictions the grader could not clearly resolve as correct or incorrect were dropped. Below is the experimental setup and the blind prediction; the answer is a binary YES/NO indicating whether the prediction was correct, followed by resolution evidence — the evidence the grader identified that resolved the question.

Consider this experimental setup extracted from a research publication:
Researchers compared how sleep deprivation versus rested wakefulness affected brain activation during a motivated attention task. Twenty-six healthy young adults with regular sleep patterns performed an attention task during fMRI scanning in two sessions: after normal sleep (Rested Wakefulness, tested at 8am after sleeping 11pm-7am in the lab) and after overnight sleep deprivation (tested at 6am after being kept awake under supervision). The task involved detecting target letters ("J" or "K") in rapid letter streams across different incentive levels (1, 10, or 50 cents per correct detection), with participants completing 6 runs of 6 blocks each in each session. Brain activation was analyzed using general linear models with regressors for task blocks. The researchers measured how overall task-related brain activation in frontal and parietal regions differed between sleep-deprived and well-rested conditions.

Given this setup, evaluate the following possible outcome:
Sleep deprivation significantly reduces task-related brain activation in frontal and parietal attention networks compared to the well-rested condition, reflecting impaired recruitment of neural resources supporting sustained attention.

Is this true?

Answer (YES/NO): NO